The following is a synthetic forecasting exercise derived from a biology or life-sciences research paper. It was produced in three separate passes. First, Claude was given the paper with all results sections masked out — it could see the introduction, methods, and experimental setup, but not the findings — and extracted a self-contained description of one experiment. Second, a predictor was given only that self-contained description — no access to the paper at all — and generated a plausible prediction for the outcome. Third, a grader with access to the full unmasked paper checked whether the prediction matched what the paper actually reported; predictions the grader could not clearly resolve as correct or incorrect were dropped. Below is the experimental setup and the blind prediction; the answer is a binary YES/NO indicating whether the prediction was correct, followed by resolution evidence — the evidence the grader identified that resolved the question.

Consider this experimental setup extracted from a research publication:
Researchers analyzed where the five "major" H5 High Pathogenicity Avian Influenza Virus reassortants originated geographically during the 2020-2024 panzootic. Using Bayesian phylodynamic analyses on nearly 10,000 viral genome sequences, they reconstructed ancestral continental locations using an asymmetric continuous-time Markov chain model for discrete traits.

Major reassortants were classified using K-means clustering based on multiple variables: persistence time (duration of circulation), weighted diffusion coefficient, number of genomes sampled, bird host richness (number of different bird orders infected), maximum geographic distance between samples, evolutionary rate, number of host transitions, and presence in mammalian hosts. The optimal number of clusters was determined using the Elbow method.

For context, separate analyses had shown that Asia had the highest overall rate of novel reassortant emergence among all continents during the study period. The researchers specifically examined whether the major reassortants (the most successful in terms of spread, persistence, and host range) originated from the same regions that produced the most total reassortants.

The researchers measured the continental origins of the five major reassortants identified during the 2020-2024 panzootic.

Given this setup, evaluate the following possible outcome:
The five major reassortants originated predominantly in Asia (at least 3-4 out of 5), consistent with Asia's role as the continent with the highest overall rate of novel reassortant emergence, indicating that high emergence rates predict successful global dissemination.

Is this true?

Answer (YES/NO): NO